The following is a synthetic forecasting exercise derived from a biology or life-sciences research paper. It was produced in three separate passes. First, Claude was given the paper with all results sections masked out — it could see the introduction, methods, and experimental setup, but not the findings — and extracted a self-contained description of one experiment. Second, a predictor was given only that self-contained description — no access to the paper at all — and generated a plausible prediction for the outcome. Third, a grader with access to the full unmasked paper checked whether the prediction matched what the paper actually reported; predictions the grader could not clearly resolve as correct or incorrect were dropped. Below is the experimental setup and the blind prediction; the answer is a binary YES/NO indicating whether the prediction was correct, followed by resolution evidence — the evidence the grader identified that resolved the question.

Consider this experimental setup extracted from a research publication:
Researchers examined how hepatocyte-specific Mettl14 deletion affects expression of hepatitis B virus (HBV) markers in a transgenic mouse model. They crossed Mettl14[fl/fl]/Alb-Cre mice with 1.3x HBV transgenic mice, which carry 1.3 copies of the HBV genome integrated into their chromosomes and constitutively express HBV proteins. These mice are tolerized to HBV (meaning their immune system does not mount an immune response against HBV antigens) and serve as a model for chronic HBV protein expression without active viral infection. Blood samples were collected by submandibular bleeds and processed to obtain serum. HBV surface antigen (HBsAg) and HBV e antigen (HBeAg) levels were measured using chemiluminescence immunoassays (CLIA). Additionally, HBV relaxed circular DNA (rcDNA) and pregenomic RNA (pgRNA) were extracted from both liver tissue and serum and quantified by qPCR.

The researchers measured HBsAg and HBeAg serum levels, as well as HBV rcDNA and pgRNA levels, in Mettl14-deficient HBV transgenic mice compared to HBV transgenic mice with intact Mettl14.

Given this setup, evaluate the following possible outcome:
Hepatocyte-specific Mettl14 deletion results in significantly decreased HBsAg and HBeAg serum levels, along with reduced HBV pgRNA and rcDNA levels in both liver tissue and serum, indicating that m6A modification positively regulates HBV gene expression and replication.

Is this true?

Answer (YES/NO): NO